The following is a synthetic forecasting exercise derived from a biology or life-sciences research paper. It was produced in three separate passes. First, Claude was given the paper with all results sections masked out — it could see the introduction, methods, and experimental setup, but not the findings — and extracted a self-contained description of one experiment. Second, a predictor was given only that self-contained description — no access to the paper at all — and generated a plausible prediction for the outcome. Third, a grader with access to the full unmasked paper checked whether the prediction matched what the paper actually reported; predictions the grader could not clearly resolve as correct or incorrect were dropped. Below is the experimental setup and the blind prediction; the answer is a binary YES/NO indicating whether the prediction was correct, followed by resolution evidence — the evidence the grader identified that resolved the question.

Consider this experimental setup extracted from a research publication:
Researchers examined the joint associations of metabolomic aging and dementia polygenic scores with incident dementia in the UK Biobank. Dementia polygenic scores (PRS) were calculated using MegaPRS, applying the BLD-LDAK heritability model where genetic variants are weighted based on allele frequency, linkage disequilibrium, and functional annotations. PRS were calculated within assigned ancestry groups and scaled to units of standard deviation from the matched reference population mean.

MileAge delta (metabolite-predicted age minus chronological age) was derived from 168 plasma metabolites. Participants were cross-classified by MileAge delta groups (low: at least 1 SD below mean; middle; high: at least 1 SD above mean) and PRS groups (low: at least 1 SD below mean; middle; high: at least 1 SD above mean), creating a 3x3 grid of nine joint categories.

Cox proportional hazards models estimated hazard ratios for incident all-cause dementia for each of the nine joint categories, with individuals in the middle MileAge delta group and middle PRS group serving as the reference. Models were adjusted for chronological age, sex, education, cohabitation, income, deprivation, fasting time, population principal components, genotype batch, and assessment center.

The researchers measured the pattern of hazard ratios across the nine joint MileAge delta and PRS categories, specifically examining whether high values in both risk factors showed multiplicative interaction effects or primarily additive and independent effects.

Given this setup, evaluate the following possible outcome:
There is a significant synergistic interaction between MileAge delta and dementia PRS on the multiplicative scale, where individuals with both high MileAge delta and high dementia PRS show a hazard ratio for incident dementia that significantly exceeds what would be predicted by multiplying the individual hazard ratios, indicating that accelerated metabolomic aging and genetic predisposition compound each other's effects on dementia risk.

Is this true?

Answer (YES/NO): NO